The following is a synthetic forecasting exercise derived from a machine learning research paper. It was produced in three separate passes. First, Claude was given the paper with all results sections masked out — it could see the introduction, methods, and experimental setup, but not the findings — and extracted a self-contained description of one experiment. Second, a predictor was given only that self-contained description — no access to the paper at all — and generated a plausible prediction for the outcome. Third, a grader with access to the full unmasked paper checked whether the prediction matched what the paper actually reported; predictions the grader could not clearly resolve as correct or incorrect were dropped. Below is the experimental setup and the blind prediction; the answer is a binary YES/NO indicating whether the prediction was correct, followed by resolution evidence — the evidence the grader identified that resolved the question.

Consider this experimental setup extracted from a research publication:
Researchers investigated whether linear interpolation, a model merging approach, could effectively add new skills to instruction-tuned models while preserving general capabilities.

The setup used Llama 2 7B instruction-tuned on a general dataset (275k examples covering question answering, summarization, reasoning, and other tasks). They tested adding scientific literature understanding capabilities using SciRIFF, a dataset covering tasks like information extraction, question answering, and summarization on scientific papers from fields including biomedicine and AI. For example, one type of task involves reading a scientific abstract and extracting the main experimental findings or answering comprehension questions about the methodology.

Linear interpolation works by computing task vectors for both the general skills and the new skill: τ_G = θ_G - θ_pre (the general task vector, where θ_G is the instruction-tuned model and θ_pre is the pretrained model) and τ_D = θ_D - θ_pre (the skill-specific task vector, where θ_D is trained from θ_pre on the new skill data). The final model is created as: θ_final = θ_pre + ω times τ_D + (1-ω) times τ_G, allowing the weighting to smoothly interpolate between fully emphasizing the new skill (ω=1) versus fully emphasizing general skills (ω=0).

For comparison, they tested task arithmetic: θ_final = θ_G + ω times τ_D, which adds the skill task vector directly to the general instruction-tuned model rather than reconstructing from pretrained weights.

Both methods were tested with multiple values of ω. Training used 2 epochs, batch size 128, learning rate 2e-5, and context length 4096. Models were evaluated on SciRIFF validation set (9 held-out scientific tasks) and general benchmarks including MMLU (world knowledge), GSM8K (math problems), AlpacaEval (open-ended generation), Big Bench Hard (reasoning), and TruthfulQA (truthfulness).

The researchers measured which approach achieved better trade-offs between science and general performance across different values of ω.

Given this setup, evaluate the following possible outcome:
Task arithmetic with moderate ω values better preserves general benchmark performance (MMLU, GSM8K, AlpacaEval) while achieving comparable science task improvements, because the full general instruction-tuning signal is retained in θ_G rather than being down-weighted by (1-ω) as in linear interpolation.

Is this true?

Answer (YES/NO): YES